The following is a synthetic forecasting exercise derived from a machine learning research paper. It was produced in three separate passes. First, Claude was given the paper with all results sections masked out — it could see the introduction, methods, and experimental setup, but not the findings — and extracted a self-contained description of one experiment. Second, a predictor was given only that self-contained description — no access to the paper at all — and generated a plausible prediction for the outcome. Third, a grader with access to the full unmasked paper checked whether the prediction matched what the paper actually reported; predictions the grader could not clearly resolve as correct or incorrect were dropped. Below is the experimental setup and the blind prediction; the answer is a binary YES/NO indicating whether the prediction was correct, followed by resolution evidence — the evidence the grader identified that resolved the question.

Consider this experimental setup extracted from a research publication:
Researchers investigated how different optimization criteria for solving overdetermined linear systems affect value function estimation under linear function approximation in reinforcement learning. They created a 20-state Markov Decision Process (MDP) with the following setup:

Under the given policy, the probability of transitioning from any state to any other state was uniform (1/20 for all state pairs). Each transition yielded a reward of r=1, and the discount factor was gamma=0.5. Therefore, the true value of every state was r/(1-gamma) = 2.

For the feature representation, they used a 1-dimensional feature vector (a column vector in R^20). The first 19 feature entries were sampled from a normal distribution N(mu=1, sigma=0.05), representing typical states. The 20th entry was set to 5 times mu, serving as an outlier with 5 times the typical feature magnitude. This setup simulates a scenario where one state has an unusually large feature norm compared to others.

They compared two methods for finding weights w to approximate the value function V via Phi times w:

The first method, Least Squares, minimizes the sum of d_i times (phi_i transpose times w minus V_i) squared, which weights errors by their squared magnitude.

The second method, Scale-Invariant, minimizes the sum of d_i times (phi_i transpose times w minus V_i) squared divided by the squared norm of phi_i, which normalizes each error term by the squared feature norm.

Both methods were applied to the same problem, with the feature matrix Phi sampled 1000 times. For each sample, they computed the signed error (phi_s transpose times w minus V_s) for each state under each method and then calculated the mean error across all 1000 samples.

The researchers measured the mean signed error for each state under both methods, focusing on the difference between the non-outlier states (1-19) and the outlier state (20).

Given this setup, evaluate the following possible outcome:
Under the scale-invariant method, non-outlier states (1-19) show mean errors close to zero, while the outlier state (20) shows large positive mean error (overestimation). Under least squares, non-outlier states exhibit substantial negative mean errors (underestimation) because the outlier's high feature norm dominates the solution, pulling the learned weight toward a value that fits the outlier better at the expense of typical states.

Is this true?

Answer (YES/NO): NO